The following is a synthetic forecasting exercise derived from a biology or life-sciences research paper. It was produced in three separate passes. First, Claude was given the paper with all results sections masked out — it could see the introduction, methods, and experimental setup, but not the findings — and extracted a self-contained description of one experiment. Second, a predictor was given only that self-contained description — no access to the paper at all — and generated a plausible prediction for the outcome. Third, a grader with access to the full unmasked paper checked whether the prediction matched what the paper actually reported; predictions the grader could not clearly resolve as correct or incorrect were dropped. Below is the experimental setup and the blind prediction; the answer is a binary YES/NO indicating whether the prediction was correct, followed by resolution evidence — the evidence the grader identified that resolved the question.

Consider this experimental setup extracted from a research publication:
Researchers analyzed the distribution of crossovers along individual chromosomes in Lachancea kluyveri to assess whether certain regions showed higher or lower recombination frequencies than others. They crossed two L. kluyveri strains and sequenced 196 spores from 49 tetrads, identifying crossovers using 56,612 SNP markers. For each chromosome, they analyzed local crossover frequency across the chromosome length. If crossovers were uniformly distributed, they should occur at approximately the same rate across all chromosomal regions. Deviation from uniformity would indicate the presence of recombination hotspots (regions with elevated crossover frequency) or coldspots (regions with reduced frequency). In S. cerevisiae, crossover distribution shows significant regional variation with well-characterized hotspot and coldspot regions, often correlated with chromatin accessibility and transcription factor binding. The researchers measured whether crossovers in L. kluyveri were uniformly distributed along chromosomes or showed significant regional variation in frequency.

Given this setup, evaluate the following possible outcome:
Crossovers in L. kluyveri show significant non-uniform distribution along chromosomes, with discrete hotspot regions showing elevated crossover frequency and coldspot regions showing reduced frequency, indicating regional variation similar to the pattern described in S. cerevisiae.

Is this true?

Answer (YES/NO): YES